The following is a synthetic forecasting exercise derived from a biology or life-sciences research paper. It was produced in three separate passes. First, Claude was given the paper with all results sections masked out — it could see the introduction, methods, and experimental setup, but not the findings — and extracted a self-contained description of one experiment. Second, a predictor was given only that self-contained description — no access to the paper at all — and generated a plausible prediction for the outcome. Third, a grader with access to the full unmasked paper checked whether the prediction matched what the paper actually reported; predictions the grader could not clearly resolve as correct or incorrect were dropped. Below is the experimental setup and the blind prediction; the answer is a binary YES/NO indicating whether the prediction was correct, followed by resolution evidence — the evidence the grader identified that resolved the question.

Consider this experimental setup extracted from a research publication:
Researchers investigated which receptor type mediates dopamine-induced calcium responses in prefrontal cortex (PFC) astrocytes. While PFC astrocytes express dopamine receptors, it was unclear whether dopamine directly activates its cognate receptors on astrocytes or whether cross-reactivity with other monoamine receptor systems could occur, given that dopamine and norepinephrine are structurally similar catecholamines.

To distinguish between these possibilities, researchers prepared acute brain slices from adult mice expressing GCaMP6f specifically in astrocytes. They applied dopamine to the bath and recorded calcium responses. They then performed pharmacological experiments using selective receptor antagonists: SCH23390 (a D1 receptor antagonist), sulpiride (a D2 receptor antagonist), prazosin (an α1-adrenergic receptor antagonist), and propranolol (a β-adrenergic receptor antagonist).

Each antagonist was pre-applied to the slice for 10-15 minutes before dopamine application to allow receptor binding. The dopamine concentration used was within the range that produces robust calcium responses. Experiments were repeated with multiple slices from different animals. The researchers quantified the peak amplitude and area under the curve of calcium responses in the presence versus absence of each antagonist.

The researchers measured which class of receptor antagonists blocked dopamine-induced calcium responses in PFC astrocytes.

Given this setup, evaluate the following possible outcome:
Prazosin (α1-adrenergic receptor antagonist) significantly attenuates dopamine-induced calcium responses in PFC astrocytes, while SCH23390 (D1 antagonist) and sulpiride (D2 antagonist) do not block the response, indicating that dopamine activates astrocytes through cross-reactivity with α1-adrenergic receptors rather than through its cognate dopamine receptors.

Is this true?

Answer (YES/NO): YES